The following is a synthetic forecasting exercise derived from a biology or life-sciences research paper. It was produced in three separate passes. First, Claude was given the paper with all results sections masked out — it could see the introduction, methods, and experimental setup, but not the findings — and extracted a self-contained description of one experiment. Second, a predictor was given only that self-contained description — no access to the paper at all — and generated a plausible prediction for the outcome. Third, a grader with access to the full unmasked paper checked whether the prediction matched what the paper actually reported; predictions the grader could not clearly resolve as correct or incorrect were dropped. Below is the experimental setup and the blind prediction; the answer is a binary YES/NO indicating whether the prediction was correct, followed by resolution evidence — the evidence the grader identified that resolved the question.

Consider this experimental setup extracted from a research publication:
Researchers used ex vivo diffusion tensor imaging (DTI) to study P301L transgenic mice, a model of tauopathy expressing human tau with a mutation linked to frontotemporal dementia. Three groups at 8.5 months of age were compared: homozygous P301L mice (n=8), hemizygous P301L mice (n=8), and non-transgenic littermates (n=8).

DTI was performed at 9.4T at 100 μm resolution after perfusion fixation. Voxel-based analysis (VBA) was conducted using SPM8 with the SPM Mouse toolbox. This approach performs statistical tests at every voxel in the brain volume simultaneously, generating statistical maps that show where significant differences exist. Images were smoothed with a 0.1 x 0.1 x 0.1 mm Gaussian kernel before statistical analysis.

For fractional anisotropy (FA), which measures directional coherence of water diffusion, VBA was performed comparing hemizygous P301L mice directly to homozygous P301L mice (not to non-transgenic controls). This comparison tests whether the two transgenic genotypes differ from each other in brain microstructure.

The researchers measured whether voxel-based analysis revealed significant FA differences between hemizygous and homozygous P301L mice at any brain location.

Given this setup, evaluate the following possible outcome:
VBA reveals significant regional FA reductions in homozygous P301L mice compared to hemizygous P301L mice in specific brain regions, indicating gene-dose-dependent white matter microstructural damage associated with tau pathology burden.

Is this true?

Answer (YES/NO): YES